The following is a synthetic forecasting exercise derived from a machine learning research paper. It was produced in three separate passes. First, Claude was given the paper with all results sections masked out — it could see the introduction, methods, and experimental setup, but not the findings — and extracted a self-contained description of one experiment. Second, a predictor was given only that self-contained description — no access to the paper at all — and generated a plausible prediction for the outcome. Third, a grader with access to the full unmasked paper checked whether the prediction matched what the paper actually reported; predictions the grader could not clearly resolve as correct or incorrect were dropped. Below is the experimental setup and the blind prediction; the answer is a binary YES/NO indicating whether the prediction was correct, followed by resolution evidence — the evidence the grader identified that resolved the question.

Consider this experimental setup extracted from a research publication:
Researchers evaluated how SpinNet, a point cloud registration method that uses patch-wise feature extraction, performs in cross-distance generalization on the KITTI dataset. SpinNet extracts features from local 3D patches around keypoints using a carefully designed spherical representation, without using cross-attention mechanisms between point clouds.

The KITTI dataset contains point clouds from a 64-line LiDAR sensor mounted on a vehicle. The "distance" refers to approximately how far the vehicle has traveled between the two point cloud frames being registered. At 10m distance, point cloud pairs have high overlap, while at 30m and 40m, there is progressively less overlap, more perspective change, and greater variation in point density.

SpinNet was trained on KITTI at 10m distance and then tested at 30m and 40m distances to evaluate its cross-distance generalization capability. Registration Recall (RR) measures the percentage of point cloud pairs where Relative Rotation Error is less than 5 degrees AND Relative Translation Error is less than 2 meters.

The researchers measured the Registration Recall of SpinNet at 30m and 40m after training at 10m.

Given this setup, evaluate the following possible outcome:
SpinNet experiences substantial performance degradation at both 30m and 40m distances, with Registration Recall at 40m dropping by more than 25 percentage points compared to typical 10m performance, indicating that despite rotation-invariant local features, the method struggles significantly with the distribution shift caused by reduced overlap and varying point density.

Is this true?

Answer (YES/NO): YES